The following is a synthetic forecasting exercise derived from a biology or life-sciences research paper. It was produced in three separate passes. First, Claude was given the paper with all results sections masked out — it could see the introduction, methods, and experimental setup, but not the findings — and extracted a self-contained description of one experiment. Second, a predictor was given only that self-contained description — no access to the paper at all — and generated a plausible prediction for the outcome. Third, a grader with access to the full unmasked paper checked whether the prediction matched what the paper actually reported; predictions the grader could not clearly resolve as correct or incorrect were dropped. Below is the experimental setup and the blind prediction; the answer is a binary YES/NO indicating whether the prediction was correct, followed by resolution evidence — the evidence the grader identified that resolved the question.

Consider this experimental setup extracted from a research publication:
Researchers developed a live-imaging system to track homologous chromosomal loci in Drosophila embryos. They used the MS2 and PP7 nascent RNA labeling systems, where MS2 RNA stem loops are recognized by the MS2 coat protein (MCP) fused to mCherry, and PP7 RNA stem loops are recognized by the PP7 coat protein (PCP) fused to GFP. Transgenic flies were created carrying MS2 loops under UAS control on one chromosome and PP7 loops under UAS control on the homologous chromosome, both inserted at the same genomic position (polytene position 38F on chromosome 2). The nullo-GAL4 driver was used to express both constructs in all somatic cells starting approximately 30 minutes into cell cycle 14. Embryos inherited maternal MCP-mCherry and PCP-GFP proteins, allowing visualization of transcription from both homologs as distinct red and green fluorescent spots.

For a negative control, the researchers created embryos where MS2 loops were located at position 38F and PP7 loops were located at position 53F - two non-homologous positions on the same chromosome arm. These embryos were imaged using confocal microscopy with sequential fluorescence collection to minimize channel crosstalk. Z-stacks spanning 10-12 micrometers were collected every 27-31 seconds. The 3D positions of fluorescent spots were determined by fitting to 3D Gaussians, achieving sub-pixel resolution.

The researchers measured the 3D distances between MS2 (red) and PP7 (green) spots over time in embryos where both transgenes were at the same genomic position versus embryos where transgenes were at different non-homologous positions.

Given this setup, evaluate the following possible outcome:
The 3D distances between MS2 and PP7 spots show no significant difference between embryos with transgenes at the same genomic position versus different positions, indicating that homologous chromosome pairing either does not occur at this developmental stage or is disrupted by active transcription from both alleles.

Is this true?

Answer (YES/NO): NO